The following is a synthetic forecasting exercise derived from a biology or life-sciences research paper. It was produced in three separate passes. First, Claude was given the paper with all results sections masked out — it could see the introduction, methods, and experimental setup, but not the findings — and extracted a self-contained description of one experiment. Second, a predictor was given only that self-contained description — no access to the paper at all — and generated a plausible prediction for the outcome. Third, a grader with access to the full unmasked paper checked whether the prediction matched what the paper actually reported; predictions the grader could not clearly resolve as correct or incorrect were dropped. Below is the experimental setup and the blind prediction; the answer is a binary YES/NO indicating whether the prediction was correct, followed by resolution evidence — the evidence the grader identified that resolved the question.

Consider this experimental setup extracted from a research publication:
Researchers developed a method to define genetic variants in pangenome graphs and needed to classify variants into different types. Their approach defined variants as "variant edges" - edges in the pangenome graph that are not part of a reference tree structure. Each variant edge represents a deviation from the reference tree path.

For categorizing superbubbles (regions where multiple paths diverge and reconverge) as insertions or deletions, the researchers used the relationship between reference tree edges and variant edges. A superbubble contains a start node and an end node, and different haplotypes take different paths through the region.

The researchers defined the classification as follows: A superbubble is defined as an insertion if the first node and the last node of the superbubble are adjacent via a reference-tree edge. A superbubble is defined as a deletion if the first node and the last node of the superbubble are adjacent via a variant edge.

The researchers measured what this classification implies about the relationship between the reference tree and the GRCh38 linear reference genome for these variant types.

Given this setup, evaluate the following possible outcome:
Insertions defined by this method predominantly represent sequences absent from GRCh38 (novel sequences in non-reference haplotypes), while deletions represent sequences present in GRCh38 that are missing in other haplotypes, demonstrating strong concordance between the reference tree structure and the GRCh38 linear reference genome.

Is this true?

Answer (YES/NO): YES